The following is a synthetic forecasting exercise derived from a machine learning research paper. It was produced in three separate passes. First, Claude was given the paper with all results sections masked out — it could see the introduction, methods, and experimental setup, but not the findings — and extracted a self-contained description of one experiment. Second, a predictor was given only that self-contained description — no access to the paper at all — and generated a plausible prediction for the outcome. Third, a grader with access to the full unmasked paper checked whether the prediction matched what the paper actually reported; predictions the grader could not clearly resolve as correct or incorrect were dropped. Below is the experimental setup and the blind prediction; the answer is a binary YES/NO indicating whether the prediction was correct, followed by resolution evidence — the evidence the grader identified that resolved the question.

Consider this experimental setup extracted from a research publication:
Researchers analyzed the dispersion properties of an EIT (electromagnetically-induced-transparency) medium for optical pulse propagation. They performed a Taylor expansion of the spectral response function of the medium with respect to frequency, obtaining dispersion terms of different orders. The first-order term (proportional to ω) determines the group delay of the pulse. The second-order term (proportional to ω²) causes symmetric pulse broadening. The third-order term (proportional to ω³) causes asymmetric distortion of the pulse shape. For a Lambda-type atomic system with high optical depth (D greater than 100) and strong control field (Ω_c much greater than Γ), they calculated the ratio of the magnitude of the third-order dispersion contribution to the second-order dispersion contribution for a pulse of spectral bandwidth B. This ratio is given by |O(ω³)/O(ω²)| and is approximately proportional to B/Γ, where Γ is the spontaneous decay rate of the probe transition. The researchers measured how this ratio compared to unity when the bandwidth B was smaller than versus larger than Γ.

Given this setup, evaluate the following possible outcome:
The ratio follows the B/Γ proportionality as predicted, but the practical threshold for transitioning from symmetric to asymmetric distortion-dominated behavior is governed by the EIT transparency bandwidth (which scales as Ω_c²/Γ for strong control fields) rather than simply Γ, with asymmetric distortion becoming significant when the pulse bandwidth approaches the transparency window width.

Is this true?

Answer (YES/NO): NO